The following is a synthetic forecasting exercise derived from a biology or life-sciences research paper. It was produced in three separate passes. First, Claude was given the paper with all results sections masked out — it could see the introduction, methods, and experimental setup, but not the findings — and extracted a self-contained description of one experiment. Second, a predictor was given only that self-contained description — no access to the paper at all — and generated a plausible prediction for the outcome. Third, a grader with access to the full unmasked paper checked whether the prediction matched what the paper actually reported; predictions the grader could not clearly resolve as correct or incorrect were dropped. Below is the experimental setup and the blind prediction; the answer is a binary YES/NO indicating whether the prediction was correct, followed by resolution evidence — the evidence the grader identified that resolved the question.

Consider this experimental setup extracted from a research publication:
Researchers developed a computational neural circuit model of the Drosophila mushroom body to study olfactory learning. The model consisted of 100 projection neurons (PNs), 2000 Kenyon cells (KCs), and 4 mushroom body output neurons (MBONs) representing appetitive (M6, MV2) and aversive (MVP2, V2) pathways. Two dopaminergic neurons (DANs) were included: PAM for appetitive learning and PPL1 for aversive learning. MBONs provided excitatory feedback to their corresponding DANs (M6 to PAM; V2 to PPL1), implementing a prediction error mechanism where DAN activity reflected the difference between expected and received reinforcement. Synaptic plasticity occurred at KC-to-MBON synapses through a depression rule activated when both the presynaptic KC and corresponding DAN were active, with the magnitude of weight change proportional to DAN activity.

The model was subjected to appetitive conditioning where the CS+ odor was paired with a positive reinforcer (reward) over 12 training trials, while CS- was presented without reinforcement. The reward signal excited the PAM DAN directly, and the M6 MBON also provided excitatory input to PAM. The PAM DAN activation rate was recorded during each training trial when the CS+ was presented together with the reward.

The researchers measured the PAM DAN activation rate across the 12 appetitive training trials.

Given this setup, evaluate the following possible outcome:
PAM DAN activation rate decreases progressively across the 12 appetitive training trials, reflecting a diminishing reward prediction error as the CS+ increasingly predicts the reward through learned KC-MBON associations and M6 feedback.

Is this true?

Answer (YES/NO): NO